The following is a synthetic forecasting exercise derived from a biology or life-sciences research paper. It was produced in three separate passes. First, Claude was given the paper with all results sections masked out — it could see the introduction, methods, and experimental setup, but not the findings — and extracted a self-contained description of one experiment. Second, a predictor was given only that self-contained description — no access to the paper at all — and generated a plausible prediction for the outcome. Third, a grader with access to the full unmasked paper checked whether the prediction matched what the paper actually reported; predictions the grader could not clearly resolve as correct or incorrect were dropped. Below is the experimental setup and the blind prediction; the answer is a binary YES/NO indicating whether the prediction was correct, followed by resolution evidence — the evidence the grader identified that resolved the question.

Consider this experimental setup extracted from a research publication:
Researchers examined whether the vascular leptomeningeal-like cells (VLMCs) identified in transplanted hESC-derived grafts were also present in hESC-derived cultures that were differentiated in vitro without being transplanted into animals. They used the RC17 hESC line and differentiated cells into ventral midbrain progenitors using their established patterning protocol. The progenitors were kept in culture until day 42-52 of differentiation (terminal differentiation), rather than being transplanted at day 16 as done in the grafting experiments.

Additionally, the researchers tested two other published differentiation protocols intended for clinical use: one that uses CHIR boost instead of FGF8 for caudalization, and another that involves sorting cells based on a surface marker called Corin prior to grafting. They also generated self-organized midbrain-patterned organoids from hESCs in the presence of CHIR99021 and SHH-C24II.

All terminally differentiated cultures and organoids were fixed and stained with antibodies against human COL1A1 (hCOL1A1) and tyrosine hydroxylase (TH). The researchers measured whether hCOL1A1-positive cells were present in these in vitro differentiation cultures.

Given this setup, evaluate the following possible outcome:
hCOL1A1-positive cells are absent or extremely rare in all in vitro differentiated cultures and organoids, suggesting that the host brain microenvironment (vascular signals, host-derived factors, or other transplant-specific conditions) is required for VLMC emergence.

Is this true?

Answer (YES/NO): NO